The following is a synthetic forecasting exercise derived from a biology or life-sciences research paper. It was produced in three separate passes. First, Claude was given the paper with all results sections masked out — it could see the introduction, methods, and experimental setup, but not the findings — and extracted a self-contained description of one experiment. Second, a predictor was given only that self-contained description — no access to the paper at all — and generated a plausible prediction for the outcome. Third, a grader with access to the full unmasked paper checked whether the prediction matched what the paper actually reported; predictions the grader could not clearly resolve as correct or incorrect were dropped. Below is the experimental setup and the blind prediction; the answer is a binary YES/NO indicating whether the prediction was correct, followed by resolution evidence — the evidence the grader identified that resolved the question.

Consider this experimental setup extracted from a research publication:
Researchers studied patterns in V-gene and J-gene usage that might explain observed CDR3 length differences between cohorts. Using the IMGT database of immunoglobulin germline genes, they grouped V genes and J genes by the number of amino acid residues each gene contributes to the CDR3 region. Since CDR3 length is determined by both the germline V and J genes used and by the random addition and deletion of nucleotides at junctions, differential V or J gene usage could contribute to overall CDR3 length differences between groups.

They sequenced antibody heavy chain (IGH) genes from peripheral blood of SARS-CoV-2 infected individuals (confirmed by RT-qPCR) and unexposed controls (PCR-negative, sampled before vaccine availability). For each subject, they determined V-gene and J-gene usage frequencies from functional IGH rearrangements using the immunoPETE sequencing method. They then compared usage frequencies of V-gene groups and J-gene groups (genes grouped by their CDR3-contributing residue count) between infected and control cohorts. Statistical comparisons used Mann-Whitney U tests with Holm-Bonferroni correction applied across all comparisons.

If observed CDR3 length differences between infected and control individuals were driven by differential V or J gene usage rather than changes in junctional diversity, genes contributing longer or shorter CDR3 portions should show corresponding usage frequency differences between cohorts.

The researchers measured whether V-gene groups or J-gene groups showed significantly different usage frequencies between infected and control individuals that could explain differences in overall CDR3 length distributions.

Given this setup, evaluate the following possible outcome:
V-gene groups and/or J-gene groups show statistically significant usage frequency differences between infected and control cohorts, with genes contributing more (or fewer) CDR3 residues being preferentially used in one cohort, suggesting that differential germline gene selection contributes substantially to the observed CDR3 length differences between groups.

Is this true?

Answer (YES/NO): NO